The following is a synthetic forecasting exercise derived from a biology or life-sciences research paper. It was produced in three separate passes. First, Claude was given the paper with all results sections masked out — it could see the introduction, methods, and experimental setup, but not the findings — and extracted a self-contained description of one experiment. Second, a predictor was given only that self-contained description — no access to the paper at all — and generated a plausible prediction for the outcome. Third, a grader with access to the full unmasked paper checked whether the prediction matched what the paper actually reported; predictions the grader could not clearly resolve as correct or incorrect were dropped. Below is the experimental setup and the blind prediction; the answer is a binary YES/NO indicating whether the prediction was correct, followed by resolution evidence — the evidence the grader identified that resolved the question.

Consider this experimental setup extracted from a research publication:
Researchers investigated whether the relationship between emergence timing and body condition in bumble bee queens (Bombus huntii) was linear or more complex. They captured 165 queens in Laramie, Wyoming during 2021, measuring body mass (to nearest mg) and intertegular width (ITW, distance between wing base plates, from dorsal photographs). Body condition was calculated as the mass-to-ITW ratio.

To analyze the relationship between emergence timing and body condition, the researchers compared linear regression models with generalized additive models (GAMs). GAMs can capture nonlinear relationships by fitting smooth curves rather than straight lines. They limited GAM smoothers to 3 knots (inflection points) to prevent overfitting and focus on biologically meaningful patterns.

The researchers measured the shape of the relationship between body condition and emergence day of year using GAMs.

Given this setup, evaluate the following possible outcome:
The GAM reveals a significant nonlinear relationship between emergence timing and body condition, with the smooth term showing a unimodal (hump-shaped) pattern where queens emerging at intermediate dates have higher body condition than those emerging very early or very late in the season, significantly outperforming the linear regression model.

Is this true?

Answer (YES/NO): NO